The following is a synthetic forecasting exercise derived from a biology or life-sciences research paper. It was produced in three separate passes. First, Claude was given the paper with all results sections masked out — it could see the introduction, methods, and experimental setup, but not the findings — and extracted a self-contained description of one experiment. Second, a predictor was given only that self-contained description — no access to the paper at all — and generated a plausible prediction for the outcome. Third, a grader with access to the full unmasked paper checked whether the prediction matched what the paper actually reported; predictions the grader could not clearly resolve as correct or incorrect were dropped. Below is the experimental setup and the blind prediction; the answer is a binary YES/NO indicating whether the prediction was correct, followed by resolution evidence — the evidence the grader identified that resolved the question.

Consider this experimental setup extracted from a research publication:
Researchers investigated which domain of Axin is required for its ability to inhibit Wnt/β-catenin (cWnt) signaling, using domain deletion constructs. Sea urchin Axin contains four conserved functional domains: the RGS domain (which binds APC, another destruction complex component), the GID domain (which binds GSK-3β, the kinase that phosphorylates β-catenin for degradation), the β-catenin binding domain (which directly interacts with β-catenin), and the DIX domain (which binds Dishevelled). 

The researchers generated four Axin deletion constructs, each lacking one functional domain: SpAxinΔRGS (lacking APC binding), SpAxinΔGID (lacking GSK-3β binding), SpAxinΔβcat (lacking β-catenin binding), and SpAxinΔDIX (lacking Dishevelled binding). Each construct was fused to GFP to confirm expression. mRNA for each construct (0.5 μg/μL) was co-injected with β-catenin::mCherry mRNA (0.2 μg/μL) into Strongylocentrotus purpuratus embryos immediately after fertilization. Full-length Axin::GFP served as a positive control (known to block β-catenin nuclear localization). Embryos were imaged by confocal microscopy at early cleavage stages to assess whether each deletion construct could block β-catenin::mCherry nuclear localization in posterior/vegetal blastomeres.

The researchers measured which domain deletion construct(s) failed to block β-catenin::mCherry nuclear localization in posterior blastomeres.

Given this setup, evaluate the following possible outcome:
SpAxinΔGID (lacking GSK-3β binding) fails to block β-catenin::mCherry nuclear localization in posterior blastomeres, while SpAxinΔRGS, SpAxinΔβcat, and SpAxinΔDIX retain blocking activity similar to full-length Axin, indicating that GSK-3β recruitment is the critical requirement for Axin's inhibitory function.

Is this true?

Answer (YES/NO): YES